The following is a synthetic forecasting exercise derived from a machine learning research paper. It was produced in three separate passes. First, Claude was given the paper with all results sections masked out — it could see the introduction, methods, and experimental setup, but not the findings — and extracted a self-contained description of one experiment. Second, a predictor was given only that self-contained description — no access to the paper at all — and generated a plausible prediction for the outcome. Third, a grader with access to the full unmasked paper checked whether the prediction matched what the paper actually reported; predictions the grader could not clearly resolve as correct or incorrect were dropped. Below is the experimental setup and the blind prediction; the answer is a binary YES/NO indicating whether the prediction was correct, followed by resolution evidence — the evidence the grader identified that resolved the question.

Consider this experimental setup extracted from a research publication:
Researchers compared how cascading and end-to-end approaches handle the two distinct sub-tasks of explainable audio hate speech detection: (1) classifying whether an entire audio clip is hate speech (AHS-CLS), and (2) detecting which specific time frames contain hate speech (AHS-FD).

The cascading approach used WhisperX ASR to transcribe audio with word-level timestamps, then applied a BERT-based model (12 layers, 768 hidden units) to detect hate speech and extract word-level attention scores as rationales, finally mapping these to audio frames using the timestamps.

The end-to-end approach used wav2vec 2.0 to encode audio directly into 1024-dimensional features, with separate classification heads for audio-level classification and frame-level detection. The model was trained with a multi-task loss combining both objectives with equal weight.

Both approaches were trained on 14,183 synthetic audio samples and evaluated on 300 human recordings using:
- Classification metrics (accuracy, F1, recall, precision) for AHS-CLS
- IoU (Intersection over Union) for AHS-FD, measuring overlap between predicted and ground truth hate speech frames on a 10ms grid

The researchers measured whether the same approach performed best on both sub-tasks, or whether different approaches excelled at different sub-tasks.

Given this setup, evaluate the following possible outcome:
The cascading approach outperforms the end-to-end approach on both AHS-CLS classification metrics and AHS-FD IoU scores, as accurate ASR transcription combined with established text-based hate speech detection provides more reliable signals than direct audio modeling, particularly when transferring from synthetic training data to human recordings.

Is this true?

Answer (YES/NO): NO